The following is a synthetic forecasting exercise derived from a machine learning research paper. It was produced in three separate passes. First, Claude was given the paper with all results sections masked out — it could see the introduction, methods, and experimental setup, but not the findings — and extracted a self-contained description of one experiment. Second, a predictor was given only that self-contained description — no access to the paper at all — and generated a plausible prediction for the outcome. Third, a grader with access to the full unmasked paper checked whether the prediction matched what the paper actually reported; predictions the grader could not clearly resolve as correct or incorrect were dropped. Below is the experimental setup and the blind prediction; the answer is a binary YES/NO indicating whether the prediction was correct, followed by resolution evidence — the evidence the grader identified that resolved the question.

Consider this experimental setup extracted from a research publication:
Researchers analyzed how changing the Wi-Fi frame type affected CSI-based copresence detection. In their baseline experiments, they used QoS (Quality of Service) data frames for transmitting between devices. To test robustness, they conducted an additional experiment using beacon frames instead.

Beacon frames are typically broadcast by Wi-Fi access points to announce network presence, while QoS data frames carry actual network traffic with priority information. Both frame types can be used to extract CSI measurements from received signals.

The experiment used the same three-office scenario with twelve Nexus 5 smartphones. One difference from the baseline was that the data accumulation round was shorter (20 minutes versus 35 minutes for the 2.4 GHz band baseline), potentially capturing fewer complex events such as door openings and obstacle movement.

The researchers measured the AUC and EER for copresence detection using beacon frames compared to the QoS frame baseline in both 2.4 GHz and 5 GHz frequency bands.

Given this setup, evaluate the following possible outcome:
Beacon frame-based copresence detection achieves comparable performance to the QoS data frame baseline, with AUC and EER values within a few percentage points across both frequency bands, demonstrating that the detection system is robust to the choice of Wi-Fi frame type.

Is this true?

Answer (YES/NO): NO